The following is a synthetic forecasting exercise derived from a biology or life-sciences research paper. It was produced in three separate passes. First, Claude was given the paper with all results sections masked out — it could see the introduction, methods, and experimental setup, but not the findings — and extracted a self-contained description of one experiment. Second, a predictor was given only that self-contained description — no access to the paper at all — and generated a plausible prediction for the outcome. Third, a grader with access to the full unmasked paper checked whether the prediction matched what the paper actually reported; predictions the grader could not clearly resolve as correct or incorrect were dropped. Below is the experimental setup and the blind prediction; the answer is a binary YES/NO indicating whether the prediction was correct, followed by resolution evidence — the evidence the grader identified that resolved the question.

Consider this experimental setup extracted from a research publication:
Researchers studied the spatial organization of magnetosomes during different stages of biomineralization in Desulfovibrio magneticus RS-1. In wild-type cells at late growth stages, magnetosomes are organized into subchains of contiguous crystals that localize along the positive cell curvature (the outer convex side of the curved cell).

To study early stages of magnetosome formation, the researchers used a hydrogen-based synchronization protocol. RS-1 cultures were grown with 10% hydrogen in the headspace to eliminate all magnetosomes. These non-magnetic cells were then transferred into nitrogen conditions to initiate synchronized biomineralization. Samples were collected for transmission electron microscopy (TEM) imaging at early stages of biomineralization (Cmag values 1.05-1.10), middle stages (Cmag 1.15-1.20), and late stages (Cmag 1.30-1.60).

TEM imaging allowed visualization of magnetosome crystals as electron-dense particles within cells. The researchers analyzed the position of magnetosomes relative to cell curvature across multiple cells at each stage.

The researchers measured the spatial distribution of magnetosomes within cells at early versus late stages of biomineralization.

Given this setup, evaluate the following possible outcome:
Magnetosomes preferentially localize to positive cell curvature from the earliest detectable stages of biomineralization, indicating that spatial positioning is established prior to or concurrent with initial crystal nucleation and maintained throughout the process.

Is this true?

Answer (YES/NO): NO